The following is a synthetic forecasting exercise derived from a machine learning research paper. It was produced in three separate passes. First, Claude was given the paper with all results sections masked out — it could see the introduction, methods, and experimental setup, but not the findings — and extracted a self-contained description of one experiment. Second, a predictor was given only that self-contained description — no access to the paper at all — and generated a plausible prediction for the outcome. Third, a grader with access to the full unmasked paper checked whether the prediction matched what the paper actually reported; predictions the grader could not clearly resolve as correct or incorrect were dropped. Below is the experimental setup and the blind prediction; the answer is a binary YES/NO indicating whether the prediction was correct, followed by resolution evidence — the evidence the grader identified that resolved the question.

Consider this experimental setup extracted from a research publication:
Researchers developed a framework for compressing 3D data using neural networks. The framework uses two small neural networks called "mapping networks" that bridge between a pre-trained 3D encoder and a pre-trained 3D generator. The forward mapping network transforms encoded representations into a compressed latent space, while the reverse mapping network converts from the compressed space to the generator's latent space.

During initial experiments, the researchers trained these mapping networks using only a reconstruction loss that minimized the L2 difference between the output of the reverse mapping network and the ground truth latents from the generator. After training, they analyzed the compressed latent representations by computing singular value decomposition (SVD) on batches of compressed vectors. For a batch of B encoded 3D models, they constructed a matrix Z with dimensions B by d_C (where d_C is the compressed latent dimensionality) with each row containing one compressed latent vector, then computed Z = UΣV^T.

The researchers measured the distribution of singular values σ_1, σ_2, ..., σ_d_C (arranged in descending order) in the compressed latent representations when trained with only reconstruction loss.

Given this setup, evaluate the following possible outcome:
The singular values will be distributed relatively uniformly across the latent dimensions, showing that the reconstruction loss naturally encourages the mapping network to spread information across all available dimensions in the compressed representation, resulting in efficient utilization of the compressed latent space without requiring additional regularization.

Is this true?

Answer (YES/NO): NO